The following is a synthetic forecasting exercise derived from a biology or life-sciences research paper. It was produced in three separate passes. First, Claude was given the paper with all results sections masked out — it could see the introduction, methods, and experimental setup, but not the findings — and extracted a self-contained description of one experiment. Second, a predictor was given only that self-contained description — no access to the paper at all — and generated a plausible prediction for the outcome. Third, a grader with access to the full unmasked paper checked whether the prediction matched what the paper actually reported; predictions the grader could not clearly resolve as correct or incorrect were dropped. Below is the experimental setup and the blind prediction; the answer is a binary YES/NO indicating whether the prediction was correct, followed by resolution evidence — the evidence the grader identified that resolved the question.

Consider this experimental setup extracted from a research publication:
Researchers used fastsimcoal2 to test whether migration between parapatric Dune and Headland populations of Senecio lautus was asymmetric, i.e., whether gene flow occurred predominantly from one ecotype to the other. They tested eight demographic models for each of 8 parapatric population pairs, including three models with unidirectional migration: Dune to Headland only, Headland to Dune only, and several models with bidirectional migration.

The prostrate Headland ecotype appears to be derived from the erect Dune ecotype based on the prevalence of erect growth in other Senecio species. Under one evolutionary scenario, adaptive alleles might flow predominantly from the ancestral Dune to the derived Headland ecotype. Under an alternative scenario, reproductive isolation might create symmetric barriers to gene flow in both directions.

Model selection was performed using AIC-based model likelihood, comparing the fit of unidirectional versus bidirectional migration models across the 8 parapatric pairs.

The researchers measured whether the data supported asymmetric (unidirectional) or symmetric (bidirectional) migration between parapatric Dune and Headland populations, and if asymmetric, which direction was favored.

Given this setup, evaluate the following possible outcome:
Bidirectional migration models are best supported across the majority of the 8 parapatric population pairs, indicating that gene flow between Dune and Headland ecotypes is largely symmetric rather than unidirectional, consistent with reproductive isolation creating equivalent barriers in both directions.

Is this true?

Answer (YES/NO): YES